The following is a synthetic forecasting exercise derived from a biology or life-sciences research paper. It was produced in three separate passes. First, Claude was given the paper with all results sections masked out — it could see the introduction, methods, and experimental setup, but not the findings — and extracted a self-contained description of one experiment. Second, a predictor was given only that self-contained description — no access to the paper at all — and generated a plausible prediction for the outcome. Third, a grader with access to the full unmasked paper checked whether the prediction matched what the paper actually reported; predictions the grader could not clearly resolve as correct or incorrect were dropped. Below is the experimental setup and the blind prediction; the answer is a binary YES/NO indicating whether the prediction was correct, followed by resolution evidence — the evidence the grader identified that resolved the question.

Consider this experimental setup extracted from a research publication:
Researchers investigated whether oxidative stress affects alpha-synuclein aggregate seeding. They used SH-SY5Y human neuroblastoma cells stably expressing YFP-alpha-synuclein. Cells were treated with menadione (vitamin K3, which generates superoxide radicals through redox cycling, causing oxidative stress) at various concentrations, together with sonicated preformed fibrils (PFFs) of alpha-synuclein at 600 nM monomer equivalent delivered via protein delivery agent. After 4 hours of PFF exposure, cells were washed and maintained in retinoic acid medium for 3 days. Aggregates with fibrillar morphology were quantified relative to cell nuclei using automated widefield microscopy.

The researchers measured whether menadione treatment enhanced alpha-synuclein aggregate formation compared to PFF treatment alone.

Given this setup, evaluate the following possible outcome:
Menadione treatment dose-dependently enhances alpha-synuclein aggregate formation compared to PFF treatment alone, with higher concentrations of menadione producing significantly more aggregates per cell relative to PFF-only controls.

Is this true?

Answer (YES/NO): NO